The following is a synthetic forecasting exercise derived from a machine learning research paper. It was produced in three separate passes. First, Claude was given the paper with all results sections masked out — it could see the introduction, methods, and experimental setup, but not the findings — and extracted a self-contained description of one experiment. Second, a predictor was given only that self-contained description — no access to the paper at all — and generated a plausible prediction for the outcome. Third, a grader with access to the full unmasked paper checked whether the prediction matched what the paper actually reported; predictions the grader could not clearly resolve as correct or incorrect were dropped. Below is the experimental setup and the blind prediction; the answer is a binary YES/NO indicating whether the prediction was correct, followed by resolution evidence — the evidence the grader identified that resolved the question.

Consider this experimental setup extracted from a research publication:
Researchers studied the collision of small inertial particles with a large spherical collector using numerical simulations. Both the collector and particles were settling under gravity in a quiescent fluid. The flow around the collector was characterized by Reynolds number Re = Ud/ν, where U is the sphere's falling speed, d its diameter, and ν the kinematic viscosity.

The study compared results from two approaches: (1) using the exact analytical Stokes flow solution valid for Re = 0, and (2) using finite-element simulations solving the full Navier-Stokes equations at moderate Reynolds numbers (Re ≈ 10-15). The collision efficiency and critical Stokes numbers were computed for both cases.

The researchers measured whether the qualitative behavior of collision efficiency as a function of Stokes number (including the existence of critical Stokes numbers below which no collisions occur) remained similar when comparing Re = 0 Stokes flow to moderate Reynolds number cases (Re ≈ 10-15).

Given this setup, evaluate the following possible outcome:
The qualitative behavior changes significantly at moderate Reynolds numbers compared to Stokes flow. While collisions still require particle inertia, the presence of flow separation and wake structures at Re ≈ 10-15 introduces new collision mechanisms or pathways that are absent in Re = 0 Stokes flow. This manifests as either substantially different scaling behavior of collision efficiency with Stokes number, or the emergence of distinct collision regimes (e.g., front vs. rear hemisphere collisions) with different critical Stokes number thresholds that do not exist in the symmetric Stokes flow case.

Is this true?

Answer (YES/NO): NO